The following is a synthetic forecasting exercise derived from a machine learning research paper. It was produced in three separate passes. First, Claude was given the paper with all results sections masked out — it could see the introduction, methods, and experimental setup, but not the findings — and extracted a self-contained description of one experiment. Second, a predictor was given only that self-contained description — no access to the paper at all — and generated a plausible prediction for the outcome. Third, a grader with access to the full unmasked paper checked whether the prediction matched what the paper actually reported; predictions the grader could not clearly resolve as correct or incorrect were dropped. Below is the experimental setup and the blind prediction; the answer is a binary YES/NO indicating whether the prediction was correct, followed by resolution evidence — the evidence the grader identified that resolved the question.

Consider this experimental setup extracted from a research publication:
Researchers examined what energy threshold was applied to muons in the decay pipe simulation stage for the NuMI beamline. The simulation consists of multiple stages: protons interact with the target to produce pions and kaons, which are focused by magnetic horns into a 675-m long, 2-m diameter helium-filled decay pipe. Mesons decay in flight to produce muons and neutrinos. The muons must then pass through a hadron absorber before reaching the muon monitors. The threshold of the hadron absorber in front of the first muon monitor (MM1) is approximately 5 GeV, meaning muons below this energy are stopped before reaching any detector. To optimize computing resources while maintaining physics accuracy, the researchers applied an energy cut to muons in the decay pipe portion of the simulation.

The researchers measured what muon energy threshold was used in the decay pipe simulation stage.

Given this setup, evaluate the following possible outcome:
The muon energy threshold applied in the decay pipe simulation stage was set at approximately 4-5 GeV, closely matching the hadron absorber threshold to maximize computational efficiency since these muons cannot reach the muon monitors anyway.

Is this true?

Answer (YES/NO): NO